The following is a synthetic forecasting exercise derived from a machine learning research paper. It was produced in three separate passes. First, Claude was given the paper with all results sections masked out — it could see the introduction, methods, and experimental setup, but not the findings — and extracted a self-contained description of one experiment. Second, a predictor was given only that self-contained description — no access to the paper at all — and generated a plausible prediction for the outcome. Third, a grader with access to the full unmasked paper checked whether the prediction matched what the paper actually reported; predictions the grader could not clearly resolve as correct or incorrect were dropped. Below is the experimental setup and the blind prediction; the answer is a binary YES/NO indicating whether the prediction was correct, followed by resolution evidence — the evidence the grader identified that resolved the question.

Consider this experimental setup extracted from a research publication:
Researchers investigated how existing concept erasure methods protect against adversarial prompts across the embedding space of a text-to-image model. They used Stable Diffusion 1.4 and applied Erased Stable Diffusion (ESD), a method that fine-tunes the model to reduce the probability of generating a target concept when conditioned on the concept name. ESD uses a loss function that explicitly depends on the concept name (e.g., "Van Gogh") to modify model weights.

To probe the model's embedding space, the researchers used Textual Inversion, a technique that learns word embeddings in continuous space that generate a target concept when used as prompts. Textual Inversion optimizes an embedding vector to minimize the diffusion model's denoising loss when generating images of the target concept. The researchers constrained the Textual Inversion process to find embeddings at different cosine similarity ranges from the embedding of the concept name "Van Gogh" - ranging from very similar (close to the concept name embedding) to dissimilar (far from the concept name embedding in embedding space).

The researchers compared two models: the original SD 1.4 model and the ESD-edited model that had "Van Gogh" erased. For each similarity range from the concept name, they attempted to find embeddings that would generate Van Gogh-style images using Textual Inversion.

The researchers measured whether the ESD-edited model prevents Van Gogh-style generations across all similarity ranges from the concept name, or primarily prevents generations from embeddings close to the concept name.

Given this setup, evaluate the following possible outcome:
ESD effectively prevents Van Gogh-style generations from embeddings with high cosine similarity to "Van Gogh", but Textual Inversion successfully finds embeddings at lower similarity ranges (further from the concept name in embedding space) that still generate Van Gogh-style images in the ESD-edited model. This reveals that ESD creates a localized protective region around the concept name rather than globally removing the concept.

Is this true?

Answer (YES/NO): YES